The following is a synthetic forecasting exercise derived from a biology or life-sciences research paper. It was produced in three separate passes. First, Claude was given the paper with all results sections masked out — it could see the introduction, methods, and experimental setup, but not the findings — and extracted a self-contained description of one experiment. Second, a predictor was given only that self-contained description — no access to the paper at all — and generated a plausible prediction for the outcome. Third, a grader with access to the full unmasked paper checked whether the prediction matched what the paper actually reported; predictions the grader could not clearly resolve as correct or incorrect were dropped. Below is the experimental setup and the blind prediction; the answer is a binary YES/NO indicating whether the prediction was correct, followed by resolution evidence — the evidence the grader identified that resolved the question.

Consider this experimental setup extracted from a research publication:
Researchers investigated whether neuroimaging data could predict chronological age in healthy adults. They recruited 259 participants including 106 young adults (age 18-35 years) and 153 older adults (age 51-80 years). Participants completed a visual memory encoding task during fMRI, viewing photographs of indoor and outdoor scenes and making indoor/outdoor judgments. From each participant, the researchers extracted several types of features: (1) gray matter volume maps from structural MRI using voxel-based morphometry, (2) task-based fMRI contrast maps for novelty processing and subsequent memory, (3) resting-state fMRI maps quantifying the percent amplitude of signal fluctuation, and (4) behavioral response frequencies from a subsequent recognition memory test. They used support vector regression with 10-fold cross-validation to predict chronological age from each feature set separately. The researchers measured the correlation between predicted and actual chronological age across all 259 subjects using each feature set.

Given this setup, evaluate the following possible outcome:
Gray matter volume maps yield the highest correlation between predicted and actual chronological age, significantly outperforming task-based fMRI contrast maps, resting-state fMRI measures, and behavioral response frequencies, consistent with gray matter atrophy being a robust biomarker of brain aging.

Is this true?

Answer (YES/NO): YES